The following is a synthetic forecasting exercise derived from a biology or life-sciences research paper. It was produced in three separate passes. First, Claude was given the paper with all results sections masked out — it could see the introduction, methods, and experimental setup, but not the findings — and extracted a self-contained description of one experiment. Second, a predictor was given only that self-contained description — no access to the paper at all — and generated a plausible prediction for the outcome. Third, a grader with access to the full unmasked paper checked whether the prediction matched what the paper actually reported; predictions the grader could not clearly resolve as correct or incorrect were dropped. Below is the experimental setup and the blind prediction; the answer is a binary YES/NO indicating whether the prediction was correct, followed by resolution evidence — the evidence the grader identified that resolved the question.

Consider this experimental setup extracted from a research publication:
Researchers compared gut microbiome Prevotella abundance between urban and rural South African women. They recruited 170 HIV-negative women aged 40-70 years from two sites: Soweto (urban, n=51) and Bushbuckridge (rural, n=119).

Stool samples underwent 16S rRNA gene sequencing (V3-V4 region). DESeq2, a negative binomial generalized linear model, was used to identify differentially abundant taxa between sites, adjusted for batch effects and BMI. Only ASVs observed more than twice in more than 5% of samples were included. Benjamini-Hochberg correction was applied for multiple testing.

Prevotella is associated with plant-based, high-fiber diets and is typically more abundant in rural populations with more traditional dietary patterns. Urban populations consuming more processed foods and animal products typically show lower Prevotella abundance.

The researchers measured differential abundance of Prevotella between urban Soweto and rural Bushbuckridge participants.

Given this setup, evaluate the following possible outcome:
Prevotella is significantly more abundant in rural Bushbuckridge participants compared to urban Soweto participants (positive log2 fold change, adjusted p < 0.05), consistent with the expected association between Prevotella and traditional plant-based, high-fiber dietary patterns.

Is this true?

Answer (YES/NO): NO